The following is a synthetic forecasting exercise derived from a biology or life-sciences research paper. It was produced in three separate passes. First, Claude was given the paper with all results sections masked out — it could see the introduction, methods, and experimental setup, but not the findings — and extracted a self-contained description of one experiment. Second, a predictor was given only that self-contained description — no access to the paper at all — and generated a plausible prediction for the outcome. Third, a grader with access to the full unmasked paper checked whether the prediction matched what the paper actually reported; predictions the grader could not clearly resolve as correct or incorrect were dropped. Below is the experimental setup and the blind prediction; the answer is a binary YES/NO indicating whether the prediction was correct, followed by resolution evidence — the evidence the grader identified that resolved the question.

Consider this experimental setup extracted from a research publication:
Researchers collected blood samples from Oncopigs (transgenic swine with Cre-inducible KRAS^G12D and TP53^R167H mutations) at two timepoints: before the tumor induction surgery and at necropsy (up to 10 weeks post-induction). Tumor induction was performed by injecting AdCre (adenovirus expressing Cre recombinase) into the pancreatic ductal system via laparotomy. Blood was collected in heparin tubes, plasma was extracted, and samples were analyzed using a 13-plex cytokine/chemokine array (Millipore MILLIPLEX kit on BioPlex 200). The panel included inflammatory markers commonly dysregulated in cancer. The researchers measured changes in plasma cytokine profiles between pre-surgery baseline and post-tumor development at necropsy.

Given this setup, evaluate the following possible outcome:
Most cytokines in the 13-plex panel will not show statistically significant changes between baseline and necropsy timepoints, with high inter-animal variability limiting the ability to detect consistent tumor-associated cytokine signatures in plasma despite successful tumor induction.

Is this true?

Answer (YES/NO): NO